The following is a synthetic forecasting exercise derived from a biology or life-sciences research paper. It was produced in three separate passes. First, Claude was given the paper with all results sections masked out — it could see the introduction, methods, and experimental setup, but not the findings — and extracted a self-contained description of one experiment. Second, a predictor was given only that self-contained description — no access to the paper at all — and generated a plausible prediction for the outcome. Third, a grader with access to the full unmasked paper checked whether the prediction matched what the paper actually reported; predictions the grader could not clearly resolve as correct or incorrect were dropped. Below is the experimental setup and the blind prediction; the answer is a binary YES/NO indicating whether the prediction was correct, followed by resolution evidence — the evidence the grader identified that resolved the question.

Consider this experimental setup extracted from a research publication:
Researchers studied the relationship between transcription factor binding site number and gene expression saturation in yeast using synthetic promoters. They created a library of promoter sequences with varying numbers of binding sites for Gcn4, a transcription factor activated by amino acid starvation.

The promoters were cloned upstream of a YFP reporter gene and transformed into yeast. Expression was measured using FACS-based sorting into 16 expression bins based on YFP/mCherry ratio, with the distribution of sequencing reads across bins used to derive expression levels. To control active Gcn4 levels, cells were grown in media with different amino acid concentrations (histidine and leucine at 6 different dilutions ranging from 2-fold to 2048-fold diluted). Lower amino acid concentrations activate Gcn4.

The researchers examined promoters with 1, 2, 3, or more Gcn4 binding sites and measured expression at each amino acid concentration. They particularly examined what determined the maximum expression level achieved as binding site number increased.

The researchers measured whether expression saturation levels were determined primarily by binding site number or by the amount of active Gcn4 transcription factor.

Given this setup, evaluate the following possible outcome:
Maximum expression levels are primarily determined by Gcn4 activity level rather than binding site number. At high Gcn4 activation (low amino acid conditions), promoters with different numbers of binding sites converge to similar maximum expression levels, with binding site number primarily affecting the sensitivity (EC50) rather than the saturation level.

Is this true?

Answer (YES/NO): YES